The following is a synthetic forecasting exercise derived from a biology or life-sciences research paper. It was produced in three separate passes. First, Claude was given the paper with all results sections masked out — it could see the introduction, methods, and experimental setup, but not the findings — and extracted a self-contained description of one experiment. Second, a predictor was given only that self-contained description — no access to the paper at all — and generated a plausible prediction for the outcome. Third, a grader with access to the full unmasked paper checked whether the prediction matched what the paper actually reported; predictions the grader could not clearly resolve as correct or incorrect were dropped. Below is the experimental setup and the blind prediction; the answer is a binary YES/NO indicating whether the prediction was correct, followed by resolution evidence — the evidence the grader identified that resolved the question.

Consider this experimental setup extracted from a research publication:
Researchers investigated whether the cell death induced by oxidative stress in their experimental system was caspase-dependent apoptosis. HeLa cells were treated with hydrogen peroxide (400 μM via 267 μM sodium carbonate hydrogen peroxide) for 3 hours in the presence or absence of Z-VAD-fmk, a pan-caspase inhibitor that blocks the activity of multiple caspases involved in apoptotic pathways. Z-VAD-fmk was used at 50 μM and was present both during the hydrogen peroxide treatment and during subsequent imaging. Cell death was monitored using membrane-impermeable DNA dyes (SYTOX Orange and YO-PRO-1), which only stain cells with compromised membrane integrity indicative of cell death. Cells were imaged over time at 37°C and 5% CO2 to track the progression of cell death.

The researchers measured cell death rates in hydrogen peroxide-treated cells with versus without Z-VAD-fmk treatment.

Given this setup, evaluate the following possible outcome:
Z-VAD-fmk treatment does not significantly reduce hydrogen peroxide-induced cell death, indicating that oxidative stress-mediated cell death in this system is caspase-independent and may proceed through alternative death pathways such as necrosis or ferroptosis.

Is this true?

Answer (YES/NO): NO